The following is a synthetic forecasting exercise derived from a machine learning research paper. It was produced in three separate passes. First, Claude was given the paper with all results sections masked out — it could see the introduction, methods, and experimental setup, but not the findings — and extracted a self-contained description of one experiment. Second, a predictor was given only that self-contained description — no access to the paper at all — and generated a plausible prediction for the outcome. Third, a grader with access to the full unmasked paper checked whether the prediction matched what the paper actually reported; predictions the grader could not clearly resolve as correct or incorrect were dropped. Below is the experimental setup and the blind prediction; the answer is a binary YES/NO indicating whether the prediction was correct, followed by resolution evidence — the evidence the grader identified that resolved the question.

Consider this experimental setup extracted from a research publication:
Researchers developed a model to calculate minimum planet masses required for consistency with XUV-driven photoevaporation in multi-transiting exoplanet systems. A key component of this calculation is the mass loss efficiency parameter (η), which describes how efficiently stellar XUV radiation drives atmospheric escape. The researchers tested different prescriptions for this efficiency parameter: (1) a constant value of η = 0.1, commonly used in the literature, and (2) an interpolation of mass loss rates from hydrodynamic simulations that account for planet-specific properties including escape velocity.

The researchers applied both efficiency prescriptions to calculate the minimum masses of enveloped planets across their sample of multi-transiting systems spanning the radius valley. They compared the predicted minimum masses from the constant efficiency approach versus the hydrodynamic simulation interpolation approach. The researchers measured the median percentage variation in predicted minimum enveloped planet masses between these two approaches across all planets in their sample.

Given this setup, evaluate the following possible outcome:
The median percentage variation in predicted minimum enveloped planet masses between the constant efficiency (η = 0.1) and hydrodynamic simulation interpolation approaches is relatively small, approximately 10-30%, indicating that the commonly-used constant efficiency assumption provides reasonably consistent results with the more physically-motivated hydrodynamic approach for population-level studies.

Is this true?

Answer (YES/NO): NO